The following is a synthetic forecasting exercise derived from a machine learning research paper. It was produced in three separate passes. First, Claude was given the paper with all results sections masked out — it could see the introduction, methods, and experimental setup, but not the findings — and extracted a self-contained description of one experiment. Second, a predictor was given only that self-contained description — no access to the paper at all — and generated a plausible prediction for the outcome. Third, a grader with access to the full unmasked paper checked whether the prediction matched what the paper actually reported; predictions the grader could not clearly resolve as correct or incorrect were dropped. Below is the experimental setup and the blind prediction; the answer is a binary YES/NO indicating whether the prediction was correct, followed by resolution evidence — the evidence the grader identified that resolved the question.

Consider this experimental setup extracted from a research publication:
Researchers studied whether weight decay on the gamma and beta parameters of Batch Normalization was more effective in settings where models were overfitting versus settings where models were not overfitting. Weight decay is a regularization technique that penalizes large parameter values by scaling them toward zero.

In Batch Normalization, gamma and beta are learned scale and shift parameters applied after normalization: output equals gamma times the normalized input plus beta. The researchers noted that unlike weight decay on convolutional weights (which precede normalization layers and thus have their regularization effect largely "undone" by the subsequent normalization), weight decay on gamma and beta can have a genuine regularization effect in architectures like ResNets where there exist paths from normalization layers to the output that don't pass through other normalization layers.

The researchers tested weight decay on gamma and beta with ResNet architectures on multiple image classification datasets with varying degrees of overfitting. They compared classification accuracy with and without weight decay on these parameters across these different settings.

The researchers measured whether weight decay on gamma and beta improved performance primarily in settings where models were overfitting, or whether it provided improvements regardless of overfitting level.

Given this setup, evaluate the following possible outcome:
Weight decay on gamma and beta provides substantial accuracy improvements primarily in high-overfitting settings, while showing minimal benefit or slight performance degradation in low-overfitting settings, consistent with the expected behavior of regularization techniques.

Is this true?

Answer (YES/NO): NO